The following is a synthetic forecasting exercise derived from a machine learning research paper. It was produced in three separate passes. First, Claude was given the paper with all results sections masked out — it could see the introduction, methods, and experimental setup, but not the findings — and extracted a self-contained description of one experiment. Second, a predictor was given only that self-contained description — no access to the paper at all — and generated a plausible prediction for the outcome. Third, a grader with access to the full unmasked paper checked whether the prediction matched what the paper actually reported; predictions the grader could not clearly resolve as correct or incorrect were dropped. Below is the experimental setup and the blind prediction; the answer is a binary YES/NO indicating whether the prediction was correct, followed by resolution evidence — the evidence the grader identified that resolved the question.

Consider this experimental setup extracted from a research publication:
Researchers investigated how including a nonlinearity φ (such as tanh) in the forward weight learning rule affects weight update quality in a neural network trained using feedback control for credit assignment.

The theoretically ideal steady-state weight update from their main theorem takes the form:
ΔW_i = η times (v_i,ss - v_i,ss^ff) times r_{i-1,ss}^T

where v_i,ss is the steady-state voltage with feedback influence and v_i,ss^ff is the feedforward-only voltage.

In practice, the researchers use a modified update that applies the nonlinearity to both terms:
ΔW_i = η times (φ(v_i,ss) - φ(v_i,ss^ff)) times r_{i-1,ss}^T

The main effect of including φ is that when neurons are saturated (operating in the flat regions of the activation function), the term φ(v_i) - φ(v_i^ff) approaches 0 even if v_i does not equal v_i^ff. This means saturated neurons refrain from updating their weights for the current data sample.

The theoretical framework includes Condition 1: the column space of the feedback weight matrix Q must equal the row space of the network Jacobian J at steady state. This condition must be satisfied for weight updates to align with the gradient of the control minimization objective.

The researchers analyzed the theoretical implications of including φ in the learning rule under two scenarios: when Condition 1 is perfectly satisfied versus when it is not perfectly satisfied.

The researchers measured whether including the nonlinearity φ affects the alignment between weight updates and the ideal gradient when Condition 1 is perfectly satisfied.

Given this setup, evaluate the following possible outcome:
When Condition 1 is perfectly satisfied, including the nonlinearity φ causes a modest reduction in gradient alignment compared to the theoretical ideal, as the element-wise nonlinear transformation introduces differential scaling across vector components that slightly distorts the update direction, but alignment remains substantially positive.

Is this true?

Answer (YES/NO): NO